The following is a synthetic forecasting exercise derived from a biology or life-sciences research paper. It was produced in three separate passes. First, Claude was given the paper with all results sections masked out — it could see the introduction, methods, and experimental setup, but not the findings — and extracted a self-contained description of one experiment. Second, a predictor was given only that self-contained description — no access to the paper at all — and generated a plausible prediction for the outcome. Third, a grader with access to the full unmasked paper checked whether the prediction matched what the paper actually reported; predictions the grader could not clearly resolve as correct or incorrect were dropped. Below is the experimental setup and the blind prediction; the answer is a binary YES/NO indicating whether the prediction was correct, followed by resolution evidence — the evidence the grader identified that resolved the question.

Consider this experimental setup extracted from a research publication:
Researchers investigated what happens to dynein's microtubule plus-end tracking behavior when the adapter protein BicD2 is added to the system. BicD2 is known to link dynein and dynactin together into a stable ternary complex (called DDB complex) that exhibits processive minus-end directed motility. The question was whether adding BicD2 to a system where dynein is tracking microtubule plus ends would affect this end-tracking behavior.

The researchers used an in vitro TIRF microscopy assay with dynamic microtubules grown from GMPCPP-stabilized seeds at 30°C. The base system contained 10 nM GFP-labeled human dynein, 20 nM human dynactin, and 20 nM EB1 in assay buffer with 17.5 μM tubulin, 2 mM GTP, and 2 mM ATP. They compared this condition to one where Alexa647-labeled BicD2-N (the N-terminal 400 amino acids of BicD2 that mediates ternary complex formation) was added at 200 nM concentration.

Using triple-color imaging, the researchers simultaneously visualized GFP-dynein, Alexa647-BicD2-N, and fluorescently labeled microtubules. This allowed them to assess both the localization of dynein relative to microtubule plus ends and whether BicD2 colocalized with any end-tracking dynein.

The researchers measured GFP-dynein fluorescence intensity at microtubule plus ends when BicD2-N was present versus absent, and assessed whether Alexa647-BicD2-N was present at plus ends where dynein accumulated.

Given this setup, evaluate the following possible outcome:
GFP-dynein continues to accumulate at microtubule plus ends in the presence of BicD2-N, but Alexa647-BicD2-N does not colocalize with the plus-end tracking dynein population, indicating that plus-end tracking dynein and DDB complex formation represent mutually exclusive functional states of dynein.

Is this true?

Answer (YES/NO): YES